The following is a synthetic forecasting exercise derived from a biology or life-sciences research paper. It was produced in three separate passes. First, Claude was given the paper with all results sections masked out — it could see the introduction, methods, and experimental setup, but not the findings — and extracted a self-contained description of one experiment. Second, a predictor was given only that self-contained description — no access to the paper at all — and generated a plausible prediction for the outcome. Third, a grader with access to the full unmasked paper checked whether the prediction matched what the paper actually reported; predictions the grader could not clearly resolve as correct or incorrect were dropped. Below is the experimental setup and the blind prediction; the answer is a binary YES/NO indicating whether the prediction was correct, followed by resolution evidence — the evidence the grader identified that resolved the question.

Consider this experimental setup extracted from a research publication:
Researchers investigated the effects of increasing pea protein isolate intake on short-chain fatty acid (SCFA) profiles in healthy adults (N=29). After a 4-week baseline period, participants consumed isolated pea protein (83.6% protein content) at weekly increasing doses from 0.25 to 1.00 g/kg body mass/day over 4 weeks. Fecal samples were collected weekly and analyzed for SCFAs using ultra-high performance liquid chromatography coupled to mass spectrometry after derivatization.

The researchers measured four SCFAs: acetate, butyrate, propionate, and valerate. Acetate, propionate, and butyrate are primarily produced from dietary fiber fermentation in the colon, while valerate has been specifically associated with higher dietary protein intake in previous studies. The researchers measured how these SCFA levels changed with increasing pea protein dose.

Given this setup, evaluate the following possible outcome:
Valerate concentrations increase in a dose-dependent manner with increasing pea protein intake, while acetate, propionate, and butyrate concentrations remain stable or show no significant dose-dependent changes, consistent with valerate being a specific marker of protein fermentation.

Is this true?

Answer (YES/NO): NO